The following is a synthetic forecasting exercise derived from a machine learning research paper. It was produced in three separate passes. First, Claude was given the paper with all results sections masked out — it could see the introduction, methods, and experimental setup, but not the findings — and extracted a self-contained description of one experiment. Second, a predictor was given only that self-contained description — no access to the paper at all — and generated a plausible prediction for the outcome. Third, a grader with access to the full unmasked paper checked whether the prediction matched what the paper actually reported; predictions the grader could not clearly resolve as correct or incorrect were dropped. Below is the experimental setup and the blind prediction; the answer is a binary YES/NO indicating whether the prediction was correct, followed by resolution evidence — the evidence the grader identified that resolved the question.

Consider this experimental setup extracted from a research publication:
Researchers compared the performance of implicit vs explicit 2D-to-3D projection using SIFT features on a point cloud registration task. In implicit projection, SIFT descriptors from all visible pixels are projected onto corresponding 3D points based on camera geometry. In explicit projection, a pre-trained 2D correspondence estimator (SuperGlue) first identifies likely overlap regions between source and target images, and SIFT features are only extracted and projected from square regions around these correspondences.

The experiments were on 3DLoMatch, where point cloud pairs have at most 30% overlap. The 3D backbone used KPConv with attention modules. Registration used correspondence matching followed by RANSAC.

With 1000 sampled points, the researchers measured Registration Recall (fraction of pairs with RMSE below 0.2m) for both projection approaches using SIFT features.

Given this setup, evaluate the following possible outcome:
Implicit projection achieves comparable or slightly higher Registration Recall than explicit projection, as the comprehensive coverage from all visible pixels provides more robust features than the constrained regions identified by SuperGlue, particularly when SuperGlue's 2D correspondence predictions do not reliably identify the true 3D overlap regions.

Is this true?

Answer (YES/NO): NO